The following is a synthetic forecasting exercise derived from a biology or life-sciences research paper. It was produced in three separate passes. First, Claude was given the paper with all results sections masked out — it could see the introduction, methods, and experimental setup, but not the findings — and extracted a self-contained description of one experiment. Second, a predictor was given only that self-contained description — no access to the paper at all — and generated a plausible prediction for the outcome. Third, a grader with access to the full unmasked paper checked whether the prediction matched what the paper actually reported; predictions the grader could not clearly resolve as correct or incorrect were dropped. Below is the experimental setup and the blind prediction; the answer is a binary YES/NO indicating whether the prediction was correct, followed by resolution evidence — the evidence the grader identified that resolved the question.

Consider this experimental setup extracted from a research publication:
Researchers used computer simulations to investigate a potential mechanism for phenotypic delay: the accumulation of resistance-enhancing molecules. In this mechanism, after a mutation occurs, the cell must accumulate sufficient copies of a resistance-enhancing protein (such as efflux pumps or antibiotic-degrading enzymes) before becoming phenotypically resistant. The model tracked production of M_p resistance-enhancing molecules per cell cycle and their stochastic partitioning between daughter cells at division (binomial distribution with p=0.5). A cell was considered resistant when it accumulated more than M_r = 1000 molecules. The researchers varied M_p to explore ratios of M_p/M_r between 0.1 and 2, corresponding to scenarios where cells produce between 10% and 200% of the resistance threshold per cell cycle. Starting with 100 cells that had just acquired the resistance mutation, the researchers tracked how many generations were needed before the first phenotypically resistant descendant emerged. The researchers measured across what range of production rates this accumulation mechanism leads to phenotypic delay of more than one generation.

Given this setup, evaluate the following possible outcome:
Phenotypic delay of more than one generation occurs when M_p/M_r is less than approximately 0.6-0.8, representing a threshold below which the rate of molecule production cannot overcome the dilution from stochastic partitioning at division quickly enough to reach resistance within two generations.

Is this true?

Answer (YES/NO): NO